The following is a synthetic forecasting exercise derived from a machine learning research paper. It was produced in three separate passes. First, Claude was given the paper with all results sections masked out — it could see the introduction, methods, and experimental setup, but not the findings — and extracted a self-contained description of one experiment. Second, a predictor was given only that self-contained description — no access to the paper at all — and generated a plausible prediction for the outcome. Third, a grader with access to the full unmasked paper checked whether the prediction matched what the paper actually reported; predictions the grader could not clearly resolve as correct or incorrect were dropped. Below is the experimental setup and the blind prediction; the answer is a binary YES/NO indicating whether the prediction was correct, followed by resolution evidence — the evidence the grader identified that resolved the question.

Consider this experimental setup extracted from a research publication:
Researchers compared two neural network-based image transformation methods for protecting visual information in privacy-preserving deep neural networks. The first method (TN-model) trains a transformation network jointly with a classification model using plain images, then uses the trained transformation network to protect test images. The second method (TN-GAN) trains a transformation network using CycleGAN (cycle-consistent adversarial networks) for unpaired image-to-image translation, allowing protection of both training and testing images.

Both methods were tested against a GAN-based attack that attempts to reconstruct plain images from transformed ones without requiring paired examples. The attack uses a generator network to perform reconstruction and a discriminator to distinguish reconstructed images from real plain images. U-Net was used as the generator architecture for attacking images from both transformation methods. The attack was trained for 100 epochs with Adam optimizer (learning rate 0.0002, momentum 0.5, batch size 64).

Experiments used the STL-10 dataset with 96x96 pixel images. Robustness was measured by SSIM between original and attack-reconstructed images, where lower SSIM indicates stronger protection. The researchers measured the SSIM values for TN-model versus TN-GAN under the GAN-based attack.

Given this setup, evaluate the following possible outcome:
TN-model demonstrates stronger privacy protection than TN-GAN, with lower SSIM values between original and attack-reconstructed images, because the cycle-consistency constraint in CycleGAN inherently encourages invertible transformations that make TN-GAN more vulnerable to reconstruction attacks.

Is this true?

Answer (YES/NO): YES